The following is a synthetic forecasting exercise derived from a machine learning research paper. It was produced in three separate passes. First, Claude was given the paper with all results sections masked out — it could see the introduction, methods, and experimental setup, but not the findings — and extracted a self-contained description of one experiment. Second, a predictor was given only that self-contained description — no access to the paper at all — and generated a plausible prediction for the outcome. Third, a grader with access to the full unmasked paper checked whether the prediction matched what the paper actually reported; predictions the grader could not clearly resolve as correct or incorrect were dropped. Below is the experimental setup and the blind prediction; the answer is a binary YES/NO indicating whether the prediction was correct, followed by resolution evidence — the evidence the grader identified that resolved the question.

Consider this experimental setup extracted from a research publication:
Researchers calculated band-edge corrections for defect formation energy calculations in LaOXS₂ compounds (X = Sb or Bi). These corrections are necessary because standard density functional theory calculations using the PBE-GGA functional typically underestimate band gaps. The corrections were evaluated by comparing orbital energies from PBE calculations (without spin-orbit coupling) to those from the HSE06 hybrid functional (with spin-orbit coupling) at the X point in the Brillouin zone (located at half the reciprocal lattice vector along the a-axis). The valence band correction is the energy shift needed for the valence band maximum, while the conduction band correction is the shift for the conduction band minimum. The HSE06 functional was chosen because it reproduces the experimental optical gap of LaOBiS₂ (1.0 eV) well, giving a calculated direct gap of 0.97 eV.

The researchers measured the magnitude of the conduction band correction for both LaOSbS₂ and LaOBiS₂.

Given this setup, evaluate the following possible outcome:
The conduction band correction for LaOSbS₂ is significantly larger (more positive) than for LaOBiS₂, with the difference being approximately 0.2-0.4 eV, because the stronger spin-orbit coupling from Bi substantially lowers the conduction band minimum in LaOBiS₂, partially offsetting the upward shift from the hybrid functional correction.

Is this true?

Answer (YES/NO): NO